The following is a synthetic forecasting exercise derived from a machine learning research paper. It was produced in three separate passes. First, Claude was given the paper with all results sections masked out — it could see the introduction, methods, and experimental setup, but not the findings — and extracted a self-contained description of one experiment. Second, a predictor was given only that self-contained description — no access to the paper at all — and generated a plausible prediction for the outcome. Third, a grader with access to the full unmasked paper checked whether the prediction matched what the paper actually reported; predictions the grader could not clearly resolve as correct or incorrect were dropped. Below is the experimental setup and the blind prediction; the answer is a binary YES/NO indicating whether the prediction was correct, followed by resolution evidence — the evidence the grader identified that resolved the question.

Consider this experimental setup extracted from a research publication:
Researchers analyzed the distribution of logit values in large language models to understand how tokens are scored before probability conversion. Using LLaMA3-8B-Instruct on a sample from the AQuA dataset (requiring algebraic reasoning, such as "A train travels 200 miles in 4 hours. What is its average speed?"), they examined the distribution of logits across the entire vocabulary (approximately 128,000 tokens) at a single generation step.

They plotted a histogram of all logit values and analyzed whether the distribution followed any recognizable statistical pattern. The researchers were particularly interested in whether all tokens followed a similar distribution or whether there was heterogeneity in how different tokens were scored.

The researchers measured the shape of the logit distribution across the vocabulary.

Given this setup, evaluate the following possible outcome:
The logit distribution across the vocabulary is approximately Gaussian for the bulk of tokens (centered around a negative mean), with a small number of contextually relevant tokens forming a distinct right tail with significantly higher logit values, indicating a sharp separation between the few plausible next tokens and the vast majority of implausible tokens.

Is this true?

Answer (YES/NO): YES